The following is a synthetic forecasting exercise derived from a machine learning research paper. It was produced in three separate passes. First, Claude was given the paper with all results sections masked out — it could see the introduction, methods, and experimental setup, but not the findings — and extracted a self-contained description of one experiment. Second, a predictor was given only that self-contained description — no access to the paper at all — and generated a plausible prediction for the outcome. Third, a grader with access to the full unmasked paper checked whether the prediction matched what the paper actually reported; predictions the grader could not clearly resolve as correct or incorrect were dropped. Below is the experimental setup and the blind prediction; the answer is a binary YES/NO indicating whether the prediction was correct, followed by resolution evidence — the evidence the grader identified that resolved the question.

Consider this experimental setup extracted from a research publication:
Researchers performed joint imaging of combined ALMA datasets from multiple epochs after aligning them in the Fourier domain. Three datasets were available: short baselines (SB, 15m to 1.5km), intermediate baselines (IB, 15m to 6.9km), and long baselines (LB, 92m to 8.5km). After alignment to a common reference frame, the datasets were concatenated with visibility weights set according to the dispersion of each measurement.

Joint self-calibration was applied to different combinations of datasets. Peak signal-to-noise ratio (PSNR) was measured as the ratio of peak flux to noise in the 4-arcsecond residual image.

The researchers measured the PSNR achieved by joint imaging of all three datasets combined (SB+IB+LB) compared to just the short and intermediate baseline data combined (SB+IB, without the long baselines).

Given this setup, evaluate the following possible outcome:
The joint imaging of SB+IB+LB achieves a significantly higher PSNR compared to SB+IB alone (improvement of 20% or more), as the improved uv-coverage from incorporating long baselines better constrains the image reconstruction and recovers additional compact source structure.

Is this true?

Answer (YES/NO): NO